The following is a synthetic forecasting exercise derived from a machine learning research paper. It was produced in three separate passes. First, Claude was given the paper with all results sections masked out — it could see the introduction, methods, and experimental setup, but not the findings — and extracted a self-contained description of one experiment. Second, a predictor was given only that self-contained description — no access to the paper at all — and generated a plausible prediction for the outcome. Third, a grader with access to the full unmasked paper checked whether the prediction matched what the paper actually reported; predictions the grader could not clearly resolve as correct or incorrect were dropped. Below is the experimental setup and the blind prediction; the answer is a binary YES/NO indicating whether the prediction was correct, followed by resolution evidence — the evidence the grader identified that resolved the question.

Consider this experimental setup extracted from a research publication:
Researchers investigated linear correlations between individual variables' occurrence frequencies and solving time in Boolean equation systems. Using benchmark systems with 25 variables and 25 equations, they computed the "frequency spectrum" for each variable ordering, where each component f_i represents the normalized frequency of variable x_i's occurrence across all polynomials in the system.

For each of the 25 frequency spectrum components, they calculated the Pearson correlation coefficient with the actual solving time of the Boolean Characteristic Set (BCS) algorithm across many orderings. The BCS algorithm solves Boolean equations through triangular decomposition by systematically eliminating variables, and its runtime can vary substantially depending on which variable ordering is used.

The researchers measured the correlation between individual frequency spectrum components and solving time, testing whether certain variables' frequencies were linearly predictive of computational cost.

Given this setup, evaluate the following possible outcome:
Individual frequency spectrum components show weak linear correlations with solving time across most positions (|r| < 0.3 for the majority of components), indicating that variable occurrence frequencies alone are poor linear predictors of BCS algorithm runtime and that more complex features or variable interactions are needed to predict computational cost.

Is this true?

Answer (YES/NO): YES